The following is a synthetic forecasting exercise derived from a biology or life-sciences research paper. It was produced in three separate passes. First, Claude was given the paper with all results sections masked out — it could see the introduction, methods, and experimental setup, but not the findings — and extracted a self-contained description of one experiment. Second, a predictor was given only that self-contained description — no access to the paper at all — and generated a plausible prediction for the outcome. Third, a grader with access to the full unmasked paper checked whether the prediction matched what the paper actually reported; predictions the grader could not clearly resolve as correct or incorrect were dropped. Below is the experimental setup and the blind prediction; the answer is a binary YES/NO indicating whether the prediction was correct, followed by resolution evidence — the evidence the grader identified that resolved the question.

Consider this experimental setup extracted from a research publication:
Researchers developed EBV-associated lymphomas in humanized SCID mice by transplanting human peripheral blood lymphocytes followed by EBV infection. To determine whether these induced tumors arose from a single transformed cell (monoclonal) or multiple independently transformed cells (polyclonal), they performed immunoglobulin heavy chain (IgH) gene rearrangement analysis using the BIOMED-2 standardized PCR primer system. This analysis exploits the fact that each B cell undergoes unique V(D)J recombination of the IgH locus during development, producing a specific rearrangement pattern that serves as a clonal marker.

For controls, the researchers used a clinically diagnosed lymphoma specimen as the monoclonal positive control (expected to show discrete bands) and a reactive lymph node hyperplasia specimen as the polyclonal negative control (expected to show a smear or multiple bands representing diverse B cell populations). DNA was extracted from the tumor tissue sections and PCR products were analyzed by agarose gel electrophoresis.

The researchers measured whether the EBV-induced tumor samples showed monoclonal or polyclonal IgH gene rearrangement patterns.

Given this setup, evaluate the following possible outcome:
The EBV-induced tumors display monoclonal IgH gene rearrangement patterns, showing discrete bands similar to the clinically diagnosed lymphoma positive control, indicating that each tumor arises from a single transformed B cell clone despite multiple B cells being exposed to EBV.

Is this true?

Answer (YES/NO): YES